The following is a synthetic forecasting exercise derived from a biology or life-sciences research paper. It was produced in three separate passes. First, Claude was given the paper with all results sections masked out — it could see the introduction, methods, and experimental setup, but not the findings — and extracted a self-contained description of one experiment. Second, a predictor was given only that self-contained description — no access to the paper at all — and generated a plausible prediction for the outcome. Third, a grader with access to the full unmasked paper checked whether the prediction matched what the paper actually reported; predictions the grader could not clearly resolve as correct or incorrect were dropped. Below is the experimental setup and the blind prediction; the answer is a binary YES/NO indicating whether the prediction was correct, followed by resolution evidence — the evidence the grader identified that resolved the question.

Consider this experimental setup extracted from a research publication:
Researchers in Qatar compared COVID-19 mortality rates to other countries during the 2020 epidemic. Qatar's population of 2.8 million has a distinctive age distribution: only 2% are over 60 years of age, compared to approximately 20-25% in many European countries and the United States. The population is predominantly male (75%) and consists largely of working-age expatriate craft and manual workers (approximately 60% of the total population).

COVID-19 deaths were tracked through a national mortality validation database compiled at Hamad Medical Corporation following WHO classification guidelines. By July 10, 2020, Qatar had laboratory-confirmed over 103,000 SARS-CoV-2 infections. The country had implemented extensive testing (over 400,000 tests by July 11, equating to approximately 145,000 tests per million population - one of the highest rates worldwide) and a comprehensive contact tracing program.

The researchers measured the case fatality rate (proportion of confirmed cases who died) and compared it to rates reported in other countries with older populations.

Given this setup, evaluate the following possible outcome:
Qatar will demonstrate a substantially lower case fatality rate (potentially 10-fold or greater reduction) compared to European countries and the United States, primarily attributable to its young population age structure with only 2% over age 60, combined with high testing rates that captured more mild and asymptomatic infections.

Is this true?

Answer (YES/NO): YES